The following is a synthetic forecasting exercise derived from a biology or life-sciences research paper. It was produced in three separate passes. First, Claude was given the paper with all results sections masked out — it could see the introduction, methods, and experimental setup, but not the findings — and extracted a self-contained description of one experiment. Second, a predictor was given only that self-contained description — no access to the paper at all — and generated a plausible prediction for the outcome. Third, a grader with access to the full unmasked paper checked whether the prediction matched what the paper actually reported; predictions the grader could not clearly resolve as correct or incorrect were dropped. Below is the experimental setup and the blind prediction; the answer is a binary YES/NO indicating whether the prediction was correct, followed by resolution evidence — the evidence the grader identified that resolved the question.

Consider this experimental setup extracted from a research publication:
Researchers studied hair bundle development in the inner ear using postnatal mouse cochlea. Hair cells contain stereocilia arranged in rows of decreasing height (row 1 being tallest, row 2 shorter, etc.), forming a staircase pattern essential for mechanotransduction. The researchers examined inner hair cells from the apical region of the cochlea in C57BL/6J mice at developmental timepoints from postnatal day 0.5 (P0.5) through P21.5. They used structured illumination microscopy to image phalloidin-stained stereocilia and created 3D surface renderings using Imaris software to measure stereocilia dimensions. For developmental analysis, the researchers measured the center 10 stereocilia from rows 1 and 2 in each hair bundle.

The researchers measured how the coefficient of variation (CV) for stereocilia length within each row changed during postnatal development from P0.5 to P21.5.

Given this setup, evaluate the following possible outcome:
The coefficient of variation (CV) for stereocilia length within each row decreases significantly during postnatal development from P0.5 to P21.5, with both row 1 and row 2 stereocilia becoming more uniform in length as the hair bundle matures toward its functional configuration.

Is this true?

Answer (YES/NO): NO